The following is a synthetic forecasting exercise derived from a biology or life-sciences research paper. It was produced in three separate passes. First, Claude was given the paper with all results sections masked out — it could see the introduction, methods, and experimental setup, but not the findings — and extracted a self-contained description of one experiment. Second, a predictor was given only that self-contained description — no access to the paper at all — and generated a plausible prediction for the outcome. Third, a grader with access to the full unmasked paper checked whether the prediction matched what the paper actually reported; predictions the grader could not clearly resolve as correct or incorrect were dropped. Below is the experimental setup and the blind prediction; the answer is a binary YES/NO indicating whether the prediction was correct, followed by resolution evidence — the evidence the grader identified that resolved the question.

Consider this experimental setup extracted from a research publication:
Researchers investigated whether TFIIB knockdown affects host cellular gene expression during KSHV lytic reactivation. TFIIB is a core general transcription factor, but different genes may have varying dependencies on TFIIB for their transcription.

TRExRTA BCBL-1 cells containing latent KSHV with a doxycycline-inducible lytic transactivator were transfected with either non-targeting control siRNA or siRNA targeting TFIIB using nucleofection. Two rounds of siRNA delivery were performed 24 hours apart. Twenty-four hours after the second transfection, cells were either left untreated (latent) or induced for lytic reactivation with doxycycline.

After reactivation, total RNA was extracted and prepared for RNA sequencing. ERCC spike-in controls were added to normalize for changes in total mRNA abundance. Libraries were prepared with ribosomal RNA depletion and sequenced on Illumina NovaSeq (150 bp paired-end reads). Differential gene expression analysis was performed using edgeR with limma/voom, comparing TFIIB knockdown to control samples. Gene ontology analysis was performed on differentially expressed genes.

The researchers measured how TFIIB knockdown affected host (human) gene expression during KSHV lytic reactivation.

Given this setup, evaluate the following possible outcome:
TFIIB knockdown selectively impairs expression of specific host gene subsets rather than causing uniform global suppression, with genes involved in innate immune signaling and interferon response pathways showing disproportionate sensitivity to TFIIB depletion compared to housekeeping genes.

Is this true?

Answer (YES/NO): NO